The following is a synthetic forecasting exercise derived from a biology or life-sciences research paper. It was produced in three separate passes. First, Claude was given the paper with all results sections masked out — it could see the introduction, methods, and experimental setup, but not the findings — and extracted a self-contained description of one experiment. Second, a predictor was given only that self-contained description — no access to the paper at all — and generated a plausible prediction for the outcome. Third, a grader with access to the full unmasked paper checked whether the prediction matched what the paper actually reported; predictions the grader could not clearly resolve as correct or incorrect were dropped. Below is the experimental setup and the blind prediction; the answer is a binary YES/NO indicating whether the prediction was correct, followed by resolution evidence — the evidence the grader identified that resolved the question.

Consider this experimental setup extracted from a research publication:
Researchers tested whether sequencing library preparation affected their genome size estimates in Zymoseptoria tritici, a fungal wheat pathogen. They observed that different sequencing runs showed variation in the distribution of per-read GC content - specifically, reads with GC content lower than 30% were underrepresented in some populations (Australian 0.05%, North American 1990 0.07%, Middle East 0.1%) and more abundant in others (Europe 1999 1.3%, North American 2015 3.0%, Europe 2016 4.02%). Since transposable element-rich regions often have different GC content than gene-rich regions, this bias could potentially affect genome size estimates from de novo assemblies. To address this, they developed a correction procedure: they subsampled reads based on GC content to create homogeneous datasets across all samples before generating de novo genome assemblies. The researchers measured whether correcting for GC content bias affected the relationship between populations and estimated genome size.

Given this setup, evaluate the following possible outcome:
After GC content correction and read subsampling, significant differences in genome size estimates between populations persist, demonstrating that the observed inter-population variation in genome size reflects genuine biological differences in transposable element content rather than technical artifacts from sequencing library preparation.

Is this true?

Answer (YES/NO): YES